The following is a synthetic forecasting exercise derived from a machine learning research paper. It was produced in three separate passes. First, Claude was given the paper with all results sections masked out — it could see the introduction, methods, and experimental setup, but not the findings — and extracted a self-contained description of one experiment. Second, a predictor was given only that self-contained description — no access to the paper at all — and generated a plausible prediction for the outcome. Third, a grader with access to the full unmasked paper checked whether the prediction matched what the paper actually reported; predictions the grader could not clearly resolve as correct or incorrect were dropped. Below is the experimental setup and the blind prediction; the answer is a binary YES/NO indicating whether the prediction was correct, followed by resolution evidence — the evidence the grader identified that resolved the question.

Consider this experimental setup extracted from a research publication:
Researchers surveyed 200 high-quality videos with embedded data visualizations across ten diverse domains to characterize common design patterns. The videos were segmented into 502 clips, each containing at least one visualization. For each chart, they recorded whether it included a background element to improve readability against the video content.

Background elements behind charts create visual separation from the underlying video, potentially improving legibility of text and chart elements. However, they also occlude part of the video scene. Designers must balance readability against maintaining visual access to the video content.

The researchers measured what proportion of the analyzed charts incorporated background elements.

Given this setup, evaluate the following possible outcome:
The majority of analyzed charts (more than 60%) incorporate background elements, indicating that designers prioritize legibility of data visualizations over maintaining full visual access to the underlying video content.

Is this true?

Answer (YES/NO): NO